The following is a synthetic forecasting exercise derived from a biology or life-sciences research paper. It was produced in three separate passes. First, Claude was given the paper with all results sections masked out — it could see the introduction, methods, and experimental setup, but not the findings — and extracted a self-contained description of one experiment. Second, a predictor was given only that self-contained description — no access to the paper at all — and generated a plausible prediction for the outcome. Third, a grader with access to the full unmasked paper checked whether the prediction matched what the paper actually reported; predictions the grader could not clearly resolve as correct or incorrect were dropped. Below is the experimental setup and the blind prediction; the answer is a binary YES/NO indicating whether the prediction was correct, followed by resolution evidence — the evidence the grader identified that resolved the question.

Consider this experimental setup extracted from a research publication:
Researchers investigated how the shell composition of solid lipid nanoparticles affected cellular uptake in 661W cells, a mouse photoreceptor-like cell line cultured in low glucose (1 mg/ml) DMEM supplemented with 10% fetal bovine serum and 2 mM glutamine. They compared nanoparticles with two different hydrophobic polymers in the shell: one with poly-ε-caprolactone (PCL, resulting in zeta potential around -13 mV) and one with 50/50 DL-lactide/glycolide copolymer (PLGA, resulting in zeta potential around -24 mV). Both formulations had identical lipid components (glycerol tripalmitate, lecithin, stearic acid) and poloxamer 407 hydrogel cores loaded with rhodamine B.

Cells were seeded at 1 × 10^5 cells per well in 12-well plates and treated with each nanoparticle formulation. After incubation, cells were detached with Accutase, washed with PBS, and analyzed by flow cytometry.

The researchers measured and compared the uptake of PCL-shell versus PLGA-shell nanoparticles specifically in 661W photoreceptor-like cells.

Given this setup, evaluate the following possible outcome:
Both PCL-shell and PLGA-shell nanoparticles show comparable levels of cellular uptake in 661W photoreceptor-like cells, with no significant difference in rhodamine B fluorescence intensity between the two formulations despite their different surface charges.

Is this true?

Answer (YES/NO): YES